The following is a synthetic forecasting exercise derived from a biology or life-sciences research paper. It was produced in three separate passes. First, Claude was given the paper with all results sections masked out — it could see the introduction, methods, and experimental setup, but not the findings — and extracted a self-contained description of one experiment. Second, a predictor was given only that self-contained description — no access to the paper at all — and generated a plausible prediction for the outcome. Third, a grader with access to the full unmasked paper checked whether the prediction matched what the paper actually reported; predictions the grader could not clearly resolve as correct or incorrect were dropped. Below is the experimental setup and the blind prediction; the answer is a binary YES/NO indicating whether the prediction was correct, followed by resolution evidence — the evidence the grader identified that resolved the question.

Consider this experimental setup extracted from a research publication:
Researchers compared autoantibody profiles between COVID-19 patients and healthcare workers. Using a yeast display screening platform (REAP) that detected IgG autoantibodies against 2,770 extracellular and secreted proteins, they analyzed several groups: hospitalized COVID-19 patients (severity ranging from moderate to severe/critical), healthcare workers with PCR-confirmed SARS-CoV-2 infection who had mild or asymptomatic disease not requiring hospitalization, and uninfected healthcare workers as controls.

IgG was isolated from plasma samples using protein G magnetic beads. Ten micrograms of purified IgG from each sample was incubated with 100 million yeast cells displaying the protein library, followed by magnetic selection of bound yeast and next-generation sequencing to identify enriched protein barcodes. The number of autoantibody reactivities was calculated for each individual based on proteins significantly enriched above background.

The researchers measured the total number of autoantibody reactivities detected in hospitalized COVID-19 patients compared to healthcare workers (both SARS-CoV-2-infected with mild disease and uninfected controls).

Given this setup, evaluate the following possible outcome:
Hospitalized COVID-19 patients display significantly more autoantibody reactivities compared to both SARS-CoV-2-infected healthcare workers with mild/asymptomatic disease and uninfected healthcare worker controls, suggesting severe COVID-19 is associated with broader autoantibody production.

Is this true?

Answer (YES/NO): YES